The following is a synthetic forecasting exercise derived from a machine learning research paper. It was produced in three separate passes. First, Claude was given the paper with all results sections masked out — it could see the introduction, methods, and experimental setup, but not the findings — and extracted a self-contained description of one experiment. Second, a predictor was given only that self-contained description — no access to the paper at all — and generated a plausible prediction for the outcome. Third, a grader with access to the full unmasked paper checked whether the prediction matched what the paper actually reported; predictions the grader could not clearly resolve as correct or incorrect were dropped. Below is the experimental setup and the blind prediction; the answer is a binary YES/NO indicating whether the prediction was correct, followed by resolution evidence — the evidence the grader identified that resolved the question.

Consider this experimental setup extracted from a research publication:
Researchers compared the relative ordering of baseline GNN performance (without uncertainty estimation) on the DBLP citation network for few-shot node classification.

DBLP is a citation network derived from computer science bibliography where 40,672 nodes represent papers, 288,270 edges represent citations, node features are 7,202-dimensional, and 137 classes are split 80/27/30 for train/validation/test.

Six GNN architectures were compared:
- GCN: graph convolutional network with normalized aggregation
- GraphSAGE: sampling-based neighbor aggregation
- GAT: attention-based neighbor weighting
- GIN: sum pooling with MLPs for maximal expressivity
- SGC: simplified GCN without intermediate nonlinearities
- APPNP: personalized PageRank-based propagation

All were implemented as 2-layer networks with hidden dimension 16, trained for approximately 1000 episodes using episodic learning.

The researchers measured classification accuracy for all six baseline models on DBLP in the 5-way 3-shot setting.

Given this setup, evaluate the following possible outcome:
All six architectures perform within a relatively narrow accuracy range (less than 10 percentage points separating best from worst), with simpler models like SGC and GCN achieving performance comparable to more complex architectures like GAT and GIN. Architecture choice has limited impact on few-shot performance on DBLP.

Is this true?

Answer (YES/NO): NO